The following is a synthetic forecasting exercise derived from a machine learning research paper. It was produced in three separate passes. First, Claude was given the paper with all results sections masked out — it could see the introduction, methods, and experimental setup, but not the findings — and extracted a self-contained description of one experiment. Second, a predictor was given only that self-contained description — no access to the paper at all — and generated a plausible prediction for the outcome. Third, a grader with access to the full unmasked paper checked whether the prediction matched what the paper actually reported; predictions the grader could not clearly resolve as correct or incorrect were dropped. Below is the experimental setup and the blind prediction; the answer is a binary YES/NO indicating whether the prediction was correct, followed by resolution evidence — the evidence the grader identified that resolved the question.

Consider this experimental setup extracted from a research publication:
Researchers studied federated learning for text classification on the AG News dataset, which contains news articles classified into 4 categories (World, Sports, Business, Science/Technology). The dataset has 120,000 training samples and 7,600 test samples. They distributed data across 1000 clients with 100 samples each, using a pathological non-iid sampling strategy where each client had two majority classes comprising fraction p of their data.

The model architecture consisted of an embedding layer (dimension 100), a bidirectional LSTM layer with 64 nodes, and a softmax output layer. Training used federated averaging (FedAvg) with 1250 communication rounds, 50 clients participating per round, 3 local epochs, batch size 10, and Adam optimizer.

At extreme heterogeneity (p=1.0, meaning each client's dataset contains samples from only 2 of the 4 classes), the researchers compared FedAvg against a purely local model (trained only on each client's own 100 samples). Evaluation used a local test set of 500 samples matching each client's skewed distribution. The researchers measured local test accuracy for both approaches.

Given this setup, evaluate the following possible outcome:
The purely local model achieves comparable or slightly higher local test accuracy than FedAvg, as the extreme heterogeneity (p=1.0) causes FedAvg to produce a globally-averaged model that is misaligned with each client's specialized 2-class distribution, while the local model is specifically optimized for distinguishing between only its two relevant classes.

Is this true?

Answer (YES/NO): NO